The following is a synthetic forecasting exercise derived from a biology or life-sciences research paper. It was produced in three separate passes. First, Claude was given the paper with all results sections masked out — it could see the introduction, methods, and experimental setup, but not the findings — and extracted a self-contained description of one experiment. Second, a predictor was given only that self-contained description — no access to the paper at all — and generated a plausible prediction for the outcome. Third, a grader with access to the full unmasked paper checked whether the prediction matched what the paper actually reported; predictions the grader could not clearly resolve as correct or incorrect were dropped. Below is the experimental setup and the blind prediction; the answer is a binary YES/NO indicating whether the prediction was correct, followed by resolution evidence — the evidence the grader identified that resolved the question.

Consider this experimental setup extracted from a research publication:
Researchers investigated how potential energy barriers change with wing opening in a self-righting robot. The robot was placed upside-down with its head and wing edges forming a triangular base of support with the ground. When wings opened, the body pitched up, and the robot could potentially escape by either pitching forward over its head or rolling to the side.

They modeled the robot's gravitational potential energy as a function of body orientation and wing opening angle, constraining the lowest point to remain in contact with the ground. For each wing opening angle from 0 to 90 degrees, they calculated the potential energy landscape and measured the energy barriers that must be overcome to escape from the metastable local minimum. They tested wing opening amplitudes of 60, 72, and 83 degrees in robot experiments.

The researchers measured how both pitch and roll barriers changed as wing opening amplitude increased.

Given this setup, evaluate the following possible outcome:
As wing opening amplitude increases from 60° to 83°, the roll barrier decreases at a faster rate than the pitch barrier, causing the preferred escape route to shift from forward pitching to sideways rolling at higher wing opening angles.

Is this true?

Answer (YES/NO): NO